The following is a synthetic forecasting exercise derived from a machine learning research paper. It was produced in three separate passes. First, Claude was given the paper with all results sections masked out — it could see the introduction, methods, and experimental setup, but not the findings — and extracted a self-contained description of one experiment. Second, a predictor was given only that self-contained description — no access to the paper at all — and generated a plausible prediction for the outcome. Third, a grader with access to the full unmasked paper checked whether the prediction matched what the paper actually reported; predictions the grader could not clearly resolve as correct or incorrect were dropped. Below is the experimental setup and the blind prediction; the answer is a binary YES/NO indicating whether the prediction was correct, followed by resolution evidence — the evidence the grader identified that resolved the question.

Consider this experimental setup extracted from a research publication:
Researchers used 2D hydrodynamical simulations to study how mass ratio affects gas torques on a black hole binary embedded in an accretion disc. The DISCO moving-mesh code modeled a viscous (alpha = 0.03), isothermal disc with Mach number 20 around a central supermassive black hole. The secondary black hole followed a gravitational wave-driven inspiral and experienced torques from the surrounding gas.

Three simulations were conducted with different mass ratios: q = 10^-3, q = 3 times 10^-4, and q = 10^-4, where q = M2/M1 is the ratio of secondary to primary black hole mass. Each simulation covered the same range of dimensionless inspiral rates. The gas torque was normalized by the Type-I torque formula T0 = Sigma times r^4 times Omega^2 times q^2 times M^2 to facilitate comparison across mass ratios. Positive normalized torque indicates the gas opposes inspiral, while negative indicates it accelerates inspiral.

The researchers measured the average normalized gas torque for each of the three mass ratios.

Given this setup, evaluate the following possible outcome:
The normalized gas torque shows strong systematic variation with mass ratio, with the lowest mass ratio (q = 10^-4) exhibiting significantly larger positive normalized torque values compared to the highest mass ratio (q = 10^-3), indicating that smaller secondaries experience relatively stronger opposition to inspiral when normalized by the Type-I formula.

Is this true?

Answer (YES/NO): NO